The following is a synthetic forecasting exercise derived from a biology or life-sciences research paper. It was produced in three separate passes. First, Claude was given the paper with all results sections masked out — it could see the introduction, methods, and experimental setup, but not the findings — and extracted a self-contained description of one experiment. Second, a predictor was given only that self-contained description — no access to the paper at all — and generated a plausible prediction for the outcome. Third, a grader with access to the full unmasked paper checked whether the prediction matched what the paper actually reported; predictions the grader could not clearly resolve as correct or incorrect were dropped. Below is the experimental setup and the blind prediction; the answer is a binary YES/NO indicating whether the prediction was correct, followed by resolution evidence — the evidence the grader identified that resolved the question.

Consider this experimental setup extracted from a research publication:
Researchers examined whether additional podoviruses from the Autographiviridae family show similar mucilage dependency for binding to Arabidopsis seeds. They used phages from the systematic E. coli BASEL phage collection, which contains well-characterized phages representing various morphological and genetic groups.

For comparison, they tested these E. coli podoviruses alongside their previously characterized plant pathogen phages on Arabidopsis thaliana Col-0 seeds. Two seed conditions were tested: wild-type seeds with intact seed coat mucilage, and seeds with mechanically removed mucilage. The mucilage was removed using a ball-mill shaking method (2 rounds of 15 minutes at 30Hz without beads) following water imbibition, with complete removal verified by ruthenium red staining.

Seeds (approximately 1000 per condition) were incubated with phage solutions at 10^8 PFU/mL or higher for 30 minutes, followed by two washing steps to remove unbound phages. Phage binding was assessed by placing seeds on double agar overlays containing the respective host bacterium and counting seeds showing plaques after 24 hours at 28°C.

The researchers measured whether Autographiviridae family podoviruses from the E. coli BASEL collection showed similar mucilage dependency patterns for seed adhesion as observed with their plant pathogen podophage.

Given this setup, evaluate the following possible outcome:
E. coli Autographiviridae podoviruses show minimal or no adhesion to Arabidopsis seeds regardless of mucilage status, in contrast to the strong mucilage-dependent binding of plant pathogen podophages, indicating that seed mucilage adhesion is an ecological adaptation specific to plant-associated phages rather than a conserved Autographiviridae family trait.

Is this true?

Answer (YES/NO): NO